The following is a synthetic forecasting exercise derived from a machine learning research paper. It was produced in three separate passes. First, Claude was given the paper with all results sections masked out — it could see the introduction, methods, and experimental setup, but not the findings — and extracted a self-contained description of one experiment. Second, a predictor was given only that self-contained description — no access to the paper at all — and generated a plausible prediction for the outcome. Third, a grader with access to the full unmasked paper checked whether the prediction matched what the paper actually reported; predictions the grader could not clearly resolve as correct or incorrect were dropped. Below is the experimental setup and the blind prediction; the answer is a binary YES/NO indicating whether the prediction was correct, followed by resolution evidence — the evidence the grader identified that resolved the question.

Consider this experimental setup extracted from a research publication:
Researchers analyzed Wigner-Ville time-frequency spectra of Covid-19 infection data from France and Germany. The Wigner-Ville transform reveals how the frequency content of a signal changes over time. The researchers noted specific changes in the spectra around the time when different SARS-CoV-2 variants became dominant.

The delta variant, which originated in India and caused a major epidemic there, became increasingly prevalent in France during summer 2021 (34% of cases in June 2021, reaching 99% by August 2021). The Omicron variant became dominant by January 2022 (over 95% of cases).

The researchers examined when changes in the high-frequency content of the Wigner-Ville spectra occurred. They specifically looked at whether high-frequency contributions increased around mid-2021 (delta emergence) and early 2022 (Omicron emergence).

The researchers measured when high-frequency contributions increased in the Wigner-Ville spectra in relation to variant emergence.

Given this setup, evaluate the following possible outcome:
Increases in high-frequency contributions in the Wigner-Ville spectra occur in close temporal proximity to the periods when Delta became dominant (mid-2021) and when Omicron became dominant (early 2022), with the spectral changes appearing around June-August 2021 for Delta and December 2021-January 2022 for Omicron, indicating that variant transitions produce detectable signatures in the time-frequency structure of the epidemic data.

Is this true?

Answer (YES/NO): YES